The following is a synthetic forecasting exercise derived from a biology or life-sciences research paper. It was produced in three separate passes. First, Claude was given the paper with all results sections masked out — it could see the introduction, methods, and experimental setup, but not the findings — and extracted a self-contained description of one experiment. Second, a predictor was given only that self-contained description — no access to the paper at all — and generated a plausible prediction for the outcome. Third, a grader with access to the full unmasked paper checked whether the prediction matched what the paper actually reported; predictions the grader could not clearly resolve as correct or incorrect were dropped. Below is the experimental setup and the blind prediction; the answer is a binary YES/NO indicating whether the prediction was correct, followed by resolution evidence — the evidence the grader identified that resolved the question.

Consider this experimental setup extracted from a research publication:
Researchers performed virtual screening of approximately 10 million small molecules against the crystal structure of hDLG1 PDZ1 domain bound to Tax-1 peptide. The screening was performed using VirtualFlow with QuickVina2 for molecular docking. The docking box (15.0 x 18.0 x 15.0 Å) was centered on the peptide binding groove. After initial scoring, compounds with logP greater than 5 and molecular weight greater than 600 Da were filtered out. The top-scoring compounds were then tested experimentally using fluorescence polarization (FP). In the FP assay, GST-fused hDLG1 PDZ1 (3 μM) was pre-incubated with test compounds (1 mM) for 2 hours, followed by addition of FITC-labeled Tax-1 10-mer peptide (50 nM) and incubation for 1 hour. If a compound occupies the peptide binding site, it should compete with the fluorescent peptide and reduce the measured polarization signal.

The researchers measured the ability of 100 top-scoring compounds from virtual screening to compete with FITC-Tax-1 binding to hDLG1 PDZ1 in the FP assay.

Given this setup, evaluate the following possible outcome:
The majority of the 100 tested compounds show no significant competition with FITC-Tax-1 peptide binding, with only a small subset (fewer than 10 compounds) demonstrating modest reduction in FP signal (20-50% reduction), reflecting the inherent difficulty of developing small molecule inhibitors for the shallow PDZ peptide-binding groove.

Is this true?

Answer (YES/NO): NO